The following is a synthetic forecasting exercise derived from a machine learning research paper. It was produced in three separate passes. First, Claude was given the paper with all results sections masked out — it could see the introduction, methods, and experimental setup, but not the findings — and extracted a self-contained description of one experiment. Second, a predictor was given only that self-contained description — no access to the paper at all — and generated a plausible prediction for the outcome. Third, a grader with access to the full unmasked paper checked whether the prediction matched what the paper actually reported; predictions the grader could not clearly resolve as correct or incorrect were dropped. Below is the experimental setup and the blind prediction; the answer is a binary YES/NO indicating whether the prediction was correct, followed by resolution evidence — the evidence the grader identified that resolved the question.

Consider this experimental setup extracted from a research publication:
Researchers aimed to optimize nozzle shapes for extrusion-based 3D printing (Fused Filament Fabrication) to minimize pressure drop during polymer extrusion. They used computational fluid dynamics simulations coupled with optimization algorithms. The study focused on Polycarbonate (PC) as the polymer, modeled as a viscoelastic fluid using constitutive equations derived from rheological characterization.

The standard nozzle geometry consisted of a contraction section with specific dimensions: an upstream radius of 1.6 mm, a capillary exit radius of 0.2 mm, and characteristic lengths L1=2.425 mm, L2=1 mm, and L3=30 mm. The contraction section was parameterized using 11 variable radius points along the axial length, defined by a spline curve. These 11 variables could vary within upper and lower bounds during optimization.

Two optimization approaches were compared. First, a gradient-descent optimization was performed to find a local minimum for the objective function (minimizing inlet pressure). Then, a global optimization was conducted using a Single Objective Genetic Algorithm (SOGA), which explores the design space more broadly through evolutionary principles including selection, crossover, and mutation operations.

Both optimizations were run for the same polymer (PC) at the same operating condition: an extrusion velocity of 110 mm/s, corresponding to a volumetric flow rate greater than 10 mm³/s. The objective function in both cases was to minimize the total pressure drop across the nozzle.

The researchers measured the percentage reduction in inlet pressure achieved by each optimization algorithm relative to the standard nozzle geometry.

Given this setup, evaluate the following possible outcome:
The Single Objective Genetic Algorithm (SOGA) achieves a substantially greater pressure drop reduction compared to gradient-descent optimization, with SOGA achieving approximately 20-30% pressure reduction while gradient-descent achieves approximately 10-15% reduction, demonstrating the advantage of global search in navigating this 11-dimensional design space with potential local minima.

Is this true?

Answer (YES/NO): NO